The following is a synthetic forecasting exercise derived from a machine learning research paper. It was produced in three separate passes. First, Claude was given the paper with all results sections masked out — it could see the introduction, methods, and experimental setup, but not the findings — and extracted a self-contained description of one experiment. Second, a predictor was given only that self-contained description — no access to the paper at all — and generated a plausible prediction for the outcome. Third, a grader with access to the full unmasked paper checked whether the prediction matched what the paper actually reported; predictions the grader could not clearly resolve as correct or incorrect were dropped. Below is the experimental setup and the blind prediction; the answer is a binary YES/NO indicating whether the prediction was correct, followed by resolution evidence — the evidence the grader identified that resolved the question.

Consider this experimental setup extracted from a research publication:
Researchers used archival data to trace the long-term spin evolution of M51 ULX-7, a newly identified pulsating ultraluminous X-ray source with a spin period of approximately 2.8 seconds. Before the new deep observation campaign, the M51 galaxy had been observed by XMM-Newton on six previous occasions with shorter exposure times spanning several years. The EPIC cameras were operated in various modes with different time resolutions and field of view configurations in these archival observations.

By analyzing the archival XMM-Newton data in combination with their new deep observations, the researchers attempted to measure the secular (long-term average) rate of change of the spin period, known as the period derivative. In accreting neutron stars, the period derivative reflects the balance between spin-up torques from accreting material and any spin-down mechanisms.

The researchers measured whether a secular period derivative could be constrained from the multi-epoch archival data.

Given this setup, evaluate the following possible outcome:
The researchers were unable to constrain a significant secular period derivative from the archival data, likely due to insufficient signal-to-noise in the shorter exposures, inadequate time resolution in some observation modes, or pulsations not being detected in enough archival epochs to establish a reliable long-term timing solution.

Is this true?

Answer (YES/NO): NO